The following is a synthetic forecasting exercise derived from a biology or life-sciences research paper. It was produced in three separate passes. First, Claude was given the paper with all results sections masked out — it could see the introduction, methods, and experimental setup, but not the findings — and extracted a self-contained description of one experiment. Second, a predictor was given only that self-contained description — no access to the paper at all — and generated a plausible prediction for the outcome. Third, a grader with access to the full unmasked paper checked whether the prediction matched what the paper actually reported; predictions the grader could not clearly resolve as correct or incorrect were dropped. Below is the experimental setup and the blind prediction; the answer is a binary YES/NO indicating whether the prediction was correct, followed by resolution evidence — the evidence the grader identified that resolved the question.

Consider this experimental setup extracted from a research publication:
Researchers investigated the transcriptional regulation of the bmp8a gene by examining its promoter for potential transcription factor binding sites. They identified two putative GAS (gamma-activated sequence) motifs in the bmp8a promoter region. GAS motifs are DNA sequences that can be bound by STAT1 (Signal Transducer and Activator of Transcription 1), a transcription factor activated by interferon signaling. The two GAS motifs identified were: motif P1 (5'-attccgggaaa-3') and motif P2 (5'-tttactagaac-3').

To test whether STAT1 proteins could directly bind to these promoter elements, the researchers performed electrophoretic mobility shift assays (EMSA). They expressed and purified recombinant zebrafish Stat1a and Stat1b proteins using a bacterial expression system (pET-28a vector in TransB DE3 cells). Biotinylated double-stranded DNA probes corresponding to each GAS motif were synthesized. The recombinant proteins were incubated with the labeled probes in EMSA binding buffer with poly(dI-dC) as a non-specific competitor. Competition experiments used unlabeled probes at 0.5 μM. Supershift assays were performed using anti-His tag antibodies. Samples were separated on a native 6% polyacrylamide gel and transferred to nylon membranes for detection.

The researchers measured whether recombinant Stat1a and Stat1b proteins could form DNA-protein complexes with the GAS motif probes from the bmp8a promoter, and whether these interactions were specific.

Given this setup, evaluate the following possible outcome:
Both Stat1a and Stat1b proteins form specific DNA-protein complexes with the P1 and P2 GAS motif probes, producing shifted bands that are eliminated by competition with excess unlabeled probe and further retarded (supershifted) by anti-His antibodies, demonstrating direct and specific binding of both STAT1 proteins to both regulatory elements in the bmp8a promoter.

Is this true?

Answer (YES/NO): NO